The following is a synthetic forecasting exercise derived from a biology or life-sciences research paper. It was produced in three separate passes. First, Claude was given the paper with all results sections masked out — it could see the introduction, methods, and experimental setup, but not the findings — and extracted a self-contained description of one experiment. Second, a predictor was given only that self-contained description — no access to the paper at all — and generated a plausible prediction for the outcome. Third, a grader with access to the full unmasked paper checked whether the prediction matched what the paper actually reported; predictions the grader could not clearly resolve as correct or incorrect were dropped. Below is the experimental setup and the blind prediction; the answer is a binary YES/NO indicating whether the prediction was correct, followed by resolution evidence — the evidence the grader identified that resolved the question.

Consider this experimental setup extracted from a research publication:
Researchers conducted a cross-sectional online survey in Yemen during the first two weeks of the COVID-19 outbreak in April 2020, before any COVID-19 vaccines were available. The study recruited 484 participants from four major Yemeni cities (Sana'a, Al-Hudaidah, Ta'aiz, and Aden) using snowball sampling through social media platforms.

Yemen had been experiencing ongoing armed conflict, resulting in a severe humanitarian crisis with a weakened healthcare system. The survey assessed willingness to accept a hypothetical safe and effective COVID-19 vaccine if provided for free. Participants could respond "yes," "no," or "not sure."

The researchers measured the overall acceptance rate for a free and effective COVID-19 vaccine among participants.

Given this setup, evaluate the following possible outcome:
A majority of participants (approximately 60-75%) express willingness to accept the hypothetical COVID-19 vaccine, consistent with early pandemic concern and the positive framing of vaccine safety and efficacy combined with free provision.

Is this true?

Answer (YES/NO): YES